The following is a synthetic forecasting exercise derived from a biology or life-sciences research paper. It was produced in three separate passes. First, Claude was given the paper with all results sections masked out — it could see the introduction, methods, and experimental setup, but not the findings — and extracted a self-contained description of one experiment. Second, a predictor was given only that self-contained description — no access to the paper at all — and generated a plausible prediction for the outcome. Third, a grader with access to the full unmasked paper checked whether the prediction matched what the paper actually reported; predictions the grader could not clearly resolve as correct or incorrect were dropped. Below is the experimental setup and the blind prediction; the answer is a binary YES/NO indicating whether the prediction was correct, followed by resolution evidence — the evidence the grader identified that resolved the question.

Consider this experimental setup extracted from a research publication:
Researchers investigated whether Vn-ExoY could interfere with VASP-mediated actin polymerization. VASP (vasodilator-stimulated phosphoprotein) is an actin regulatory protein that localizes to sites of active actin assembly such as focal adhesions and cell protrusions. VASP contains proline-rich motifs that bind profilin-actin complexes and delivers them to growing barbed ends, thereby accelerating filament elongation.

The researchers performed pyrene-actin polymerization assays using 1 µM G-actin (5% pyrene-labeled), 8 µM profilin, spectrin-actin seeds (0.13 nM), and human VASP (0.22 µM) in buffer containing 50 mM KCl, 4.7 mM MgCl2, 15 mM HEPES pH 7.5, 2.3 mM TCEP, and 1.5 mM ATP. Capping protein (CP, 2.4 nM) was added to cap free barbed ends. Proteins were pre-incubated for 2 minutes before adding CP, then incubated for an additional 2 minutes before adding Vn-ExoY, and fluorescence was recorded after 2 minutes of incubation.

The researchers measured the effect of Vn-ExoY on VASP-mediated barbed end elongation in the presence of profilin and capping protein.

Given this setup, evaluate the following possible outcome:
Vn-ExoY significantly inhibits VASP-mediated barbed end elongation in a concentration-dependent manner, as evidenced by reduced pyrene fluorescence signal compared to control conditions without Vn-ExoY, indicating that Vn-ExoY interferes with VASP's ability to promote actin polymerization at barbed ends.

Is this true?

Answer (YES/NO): YES